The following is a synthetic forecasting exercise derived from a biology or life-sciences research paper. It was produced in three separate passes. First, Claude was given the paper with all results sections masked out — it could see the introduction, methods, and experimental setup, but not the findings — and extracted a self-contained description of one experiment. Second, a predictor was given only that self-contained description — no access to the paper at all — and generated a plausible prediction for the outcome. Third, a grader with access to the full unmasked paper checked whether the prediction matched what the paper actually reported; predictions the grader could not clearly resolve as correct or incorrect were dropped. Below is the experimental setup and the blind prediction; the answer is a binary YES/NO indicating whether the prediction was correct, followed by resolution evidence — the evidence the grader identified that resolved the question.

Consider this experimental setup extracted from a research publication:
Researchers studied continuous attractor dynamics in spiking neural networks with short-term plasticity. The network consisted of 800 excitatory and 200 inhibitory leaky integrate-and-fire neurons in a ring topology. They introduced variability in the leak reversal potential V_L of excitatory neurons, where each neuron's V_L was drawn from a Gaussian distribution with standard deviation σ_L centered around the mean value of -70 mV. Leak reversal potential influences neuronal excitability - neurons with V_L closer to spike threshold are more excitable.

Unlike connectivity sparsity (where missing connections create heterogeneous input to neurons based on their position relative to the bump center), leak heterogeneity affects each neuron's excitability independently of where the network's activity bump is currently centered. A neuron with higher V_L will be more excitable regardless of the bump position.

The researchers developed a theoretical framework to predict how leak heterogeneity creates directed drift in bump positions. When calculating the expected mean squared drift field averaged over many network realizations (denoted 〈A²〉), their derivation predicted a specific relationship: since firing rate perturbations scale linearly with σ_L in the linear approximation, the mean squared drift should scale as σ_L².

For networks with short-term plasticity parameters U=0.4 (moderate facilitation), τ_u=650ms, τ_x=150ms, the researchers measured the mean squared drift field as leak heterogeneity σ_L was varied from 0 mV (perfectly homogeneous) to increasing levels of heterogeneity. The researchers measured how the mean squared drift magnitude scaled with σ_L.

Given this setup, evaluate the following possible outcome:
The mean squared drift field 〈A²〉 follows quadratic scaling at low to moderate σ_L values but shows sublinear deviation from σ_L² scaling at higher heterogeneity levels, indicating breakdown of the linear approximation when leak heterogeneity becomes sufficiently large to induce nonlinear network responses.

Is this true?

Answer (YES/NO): YES